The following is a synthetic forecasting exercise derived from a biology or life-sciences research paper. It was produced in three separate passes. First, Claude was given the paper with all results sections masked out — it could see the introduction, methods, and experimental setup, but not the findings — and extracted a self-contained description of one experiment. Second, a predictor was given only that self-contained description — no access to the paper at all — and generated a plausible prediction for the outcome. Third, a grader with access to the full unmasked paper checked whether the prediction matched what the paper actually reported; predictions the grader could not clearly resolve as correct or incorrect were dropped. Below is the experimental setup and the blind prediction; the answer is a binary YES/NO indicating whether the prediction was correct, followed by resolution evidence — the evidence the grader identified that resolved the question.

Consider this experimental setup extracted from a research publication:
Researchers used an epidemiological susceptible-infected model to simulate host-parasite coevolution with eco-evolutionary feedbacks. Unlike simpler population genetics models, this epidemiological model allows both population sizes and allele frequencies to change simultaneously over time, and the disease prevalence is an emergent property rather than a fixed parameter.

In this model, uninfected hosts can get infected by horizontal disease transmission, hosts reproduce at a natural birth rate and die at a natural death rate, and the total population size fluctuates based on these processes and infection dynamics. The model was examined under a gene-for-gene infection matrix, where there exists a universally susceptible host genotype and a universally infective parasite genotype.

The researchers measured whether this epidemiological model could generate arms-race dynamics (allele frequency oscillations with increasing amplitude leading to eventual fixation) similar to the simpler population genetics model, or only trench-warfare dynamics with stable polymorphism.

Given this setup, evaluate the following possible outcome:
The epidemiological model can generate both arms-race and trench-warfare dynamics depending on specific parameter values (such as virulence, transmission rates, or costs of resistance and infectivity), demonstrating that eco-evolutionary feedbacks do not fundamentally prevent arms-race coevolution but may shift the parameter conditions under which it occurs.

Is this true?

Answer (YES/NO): YES